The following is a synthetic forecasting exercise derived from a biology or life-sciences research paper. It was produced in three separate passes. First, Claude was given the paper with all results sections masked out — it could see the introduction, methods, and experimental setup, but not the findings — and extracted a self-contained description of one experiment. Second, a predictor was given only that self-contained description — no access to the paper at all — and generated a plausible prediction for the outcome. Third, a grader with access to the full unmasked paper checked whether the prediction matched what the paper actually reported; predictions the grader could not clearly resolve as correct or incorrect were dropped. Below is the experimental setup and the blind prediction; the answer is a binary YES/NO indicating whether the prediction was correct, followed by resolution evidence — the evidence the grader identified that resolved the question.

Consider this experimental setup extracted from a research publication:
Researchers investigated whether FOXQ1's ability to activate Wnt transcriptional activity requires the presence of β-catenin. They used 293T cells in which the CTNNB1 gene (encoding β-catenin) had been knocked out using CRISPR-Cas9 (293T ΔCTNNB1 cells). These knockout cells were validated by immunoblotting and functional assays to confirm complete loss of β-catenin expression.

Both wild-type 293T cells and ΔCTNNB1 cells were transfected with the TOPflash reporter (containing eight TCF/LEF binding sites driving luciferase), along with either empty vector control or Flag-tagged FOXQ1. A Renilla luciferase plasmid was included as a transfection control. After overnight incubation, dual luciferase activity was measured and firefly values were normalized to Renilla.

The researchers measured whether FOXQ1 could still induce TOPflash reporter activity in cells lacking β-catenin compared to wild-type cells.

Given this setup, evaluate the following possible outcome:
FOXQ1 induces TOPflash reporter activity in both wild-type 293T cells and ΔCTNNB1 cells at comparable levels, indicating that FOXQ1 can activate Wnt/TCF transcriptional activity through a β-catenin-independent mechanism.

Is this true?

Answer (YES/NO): NO